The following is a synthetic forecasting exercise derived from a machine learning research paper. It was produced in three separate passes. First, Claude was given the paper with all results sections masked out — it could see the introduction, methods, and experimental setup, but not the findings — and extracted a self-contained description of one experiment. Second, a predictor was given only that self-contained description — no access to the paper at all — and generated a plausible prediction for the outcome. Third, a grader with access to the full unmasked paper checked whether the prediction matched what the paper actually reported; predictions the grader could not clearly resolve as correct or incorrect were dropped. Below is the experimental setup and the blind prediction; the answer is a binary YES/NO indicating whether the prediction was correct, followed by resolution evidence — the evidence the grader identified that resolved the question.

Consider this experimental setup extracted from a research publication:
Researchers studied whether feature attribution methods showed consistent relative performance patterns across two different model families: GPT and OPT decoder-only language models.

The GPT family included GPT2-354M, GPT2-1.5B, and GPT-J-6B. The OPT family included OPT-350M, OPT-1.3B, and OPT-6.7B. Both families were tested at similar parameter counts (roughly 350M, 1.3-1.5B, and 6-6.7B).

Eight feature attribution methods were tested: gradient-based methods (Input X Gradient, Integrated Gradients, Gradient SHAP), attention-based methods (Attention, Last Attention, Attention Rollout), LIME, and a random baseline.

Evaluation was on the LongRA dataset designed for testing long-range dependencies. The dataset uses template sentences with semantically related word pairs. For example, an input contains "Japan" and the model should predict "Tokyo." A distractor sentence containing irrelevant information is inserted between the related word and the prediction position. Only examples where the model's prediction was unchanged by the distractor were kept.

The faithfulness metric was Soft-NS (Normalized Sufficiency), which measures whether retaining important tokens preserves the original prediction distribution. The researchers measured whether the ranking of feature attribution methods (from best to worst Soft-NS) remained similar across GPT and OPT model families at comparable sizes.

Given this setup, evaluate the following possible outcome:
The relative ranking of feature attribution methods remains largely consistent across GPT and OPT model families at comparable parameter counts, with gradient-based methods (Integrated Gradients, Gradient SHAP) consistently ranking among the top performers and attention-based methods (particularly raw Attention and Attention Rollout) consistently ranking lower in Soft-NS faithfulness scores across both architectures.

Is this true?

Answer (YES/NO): NO